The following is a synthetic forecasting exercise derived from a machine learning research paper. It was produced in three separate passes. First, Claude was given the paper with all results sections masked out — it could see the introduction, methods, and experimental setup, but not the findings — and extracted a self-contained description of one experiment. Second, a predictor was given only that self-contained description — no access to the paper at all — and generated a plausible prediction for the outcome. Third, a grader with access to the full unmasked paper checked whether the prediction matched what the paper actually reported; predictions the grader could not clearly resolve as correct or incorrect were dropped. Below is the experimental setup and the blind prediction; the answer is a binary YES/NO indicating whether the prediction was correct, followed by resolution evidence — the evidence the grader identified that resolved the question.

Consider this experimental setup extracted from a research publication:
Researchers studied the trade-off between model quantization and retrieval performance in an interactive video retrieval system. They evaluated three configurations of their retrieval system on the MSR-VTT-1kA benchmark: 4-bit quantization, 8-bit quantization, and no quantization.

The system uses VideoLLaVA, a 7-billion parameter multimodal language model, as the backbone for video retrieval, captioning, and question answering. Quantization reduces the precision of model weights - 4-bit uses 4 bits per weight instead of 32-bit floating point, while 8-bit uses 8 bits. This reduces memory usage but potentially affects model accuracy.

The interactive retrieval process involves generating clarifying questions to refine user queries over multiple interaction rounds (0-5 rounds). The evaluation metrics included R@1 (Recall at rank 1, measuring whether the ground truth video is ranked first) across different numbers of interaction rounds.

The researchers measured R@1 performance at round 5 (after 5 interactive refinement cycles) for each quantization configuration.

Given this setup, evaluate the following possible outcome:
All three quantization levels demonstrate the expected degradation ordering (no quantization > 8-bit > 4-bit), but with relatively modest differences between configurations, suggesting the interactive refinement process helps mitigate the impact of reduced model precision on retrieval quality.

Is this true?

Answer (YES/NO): YES